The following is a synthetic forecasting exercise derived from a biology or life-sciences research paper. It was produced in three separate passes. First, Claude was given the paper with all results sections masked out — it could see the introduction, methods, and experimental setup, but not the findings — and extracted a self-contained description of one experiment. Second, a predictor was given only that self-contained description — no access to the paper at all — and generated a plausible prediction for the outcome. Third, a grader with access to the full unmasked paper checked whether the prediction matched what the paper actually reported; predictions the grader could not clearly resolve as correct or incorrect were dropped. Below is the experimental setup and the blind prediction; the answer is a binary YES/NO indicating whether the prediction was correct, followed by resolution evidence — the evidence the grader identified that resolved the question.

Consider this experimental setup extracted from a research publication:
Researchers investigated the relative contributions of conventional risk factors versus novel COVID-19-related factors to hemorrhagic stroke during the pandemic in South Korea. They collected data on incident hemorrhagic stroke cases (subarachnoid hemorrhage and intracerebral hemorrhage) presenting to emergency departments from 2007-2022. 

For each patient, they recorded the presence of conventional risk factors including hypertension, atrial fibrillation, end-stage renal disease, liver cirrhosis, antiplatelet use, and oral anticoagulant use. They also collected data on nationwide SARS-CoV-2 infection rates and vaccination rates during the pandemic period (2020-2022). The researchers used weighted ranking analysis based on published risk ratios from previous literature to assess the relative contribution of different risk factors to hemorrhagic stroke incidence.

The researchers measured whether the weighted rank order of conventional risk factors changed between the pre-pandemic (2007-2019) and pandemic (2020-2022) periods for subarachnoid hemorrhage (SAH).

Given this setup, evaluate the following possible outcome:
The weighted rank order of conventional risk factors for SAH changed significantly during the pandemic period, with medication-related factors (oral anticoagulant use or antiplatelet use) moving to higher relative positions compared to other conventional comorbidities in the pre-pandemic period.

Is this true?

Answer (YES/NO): NO